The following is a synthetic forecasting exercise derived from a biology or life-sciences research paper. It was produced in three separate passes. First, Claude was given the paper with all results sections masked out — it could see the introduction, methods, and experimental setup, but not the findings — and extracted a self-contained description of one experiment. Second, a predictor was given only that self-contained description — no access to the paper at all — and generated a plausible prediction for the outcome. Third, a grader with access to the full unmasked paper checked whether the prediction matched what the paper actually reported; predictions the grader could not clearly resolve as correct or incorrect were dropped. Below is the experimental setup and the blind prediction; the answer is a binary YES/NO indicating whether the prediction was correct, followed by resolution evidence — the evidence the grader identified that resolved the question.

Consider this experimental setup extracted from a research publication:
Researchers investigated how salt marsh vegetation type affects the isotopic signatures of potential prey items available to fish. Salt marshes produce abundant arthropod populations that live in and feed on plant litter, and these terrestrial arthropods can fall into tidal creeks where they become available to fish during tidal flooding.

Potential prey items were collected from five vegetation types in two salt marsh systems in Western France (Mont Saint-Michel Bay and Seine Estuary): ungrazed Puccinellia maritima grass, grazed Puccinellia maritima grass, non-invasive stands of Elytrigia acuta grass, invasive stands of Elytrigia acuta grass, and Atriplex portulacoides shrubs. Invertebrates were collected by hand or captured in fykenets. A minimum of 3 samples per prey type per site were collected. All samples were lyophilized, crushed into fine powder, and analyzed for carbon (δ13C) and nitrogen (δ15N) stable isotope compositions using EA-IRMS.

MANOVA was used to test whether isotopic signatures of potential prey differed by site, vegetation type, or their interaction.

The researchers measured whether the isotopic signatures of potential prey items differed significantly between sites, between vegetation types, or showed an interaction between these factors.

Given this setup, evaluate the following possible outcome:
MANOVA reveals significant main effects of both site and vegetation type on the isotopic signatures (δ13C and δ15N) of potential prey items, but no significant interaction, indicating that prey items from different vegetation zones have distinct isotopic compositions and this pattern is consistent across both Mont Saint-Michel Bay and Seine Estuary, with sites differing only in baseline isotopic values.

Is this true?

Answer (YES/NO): YES